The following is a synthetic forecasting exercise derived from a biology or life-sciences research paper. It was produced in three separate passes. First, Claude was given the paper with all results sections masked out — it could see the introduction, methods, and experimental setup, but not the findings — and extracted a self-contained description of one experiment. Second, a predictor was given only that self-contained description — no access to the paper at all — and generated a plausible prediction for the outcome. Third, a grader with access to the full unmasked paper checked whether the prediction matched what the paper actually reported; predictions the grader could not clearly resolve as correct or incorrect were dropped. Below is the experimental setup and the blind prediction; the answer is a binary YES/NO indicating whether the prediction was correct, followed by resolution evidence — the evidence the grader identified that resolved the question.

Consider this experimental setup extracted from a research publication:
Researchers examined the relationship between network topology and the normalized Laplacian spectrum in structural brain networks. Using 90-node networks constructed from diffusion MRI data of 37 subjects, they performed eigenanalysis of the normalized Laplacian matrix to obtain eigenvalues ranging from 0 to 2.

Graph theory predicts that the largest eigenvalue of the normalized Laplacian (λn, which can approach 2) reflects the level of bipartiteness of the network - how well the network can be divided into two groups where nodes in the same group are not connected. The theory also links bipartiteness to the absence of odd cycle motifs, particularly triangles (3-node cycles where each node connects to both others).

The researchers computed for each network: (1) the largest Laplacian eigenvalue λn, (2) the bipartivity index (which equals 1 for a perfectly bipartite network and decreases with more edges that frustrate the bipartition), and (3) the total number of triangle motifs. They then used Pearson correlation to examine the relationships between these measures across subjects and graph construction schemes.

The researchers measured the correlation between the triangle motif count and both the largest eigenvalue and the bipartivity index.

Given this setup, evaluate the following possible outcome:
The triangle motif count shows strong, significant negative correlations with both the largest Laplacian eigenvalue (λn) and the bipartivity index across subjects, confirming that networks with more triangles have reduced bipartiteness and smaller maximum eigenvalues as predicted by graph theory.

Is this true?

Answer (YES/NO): NO